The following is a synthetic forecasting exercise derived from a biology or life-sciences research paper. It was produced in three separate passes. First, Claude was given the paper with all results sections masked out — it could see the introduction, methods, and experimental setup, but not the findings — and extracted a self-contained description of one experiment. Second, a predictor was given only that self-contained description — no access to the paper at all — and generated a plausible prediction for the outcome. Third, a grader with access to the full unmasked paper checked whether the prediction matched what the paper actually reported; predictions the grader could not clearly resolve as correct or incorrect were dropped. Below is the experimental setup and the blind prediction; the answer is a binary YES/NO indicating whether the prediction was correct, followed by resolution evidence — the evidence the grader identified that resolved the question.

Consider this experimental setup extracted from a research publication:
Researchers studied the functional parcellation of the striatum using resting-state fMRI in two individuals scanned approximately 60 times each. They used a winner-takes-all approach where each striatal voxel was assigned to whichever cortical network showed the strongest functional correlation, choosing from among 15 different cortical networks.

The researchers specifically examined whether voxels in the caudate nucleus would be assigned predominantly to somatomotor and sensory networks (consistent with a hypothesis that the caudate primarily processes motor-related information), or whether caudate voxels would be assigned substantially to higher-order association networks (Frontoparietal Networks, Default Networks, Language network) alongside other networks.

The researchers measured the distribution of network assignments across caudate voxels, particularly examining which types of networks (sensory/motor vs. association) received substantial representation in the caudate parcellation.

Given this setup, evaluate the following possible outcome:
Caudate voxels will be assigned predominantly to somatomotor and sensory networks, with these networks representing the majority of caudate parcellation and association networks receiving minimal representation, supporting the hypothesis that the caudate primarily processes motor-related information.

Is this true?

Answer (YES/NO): NO